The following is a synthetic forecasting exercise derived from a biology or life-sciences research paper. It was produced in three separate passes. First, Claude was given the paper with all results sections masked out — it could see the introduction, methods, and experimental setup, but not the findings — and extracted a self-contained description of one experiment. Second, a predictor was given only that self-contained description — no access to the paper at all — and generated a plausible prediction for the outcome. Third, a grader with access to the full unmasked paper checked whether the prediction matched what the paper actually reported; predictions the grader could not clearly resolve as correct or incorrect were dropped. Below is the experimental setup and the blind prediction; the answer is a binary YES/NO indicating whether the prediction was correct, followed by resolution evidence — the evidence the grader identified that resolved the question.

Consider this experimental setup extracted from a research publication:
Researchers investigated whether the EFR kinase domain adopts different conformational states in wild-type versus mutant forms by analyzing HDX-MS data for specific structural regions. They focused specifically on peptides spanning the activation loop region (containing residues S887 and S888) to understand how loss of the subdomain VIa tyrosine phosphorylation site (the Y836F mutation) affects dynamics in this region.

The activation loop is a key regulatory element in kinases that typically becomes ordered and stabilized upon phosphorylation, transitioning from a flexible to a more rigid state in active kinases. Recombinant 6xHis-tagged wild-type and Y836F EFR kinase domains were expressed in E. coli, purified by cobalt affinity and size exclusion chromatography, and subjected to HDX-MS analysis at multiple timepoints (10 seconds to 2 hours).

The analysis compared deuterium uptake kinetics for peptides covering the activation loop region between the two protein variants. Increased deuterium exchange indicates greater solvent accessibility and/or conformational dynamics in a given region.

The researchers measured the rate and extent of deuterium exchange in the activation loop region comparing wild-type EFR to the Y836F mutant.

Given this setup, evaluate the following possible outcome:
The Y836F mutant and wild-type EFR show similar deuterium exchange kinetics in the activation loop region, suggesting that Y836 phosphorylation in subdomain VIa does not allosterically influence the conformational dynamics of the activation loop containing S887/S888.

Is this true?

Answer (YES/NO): NO